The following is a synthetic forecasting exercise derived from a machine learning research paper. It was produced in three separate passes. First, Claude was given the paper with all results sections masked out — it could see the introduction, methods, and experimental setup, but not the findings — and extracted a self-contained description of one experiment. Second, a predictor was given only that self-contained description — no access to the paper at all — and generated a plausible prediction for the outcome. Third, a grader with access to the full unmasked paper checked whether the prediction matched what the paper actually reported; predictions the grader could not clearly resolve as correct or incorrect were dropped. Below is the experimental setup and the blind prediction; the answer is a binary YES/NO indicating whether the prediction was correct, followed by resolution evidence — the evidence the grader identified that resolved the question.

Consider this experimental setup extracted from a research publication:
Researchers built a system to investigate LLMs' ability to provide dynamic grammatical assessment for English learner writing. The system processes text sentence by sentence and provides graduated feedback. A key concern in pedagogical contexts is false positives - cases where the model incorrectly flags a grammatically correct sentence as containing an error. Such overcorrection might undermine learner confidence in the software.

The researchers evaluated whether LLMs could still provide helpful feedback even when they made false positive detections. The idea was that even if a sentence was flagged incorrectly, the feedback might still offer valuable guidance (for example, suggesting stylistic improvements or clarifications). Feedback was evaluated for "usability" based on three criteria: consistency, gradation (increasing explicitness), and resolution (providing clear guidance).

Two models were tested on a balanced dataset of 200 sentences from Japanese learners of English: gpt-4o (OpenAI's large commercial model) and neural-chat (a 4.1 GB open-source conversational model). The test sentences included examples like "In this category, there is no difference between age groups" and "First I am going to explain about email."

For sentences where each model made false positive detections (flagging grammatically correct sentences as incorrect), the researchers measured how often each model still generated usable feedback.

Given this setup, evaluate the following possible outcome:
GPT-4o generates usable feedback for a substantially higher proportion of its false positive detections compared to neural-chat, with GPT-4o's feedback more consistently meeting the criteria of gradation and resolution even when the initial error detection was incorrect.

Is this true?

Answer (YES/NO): YES